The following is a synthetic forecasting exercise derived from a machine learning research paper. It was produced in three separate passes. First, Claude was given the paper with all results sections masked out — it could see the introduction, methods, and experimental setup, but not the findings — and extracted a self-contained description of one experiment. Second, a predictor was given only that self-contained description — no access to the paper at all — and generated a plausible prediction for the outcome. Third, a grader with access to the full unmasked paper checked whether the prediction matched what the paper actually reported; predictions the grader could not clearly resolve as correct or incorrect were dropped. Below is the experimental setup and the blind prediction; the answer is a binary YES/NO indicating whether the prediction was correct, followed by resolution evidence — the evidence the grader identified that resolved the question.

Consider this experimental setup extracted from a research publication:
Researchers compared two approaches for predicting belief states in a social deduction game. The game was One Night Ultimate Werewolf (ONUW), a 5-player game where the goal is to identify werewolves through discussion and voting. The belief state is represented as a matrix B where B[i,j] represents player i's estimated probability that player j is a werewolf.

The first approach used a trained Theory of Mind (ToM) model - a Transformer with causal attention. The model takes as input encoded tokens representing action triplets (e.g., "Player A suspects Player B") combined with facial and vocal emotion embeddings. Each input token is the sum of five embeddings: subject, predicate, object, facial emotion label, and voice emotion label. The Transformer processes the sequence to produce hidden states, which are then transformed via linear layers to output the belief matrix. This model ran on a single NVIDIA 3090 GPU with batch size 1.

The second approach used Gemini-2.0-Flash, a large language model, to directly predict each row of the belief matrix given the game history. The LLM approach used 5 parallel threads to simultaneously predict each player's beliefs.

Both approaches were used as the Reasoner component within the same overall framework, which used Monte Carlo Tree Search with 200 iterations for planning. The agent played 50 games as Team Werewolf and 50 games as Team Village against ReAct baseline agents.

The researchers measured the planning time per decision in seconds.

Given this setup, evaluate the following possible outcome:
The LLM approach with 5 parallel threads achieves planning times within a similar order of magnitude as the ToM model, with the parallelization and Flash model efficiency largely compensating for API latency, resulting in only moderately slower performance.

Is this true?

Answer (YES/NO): NO